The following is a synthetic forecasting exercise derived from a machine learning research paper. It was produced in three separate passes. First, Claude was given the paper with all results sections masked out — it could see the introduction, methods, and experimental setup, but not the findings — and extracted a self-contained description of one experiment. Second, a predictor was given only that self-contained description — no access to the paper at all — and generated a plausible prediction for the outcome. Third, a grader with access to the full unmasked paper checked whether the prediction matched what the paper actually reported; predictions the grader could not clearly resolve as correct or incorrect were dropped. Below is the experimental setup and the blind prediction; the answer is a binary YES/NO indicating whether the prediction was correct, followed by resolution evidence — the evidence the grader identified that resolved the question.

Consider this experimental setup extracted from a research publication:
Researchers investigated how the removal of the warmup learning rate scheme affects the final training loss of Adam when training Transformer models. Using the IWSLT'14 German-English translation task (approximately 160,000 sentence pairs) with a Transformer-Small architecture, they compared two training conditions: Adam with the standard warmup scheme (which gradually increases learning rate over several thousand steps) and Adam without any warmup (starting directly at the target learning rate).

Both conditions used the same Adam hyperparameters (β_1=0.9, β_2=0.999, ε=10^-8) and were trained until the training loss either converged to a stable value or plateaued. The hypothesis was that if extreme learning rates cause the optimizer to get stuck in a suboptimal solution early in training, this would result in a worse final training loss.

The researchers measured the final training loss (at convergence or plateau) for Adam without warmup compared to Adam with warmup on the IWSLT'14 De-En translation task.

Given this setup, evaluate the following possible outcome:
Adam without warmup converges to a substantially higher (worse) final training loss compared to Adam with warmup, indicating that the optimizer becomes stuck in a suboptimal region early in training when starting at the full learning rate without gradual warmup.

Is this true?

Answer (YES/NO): YES